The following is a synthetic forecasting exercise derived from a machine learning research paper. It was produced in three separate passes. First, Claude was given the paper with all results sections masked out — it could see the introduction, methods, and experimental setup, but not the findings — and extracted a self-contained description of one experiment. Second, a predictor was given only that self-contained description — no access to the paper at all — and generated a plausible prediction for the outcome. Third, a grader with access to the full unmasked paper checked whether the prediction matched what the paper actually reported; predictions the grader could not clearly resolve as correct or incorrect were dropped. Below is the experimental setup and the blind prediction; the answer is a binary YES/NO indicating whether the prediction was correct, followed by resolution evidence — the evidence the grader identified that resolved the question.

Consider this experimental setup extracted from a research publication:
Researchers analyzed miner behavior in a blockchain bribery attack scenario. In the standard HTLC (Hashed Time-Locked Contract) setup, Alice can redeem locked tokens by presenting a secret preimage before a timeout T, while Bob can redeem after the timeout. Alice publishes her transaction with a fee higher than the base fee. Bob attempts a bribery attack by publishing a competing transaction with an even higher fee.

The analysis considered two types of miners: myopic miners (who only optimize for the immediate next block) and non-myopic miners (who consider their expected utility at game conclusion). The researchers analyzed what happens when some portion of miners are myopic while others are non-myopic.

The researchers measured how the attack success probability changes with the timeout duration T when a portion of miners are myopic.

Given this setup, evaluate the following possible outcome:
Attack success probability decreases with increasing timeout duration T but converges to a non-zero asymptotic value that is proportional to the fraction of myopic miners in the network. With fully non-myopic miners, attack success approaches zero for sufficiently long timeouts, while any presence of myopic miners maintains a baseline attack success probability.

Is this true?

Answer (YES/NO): NO